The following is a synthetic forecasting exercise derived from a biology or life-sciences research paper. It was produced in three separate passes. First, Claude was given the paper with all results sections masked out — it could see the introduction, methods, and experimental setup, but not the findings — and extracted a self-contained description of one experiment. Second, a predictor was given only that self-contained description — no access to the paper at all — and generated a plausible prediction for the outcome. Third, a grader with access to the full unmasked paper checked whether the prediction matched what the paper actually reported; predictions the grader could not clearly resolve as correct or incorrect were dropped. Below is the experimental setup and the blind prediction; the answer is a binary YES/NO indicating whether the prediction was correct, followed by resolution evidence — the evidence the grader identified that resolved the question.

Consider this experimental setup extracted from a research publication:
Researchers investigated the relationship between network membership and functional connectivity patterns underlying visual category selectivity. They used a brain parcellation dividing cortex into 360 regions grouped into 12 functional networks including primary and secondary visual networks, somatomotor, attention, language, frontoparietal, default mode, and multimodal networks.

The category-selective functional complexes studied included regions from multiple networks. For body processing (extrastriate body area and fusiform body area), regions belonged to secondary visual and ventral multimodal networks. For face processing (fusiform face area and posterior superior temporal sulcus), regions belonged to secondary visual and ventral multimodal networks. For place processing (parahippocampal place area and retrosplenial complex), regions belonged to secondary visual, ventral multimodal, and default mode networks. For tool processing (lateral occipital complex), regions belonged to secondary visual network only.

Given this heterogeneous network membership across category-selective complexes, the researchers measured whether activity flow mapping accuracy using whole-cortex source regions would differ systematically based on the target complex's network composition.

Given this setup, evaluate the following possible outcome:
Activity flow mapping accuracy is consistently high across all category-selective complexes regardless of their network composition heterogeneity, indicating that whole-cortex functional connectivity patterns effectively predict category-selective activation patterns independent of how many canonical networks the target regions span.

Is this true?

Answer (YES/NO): NO